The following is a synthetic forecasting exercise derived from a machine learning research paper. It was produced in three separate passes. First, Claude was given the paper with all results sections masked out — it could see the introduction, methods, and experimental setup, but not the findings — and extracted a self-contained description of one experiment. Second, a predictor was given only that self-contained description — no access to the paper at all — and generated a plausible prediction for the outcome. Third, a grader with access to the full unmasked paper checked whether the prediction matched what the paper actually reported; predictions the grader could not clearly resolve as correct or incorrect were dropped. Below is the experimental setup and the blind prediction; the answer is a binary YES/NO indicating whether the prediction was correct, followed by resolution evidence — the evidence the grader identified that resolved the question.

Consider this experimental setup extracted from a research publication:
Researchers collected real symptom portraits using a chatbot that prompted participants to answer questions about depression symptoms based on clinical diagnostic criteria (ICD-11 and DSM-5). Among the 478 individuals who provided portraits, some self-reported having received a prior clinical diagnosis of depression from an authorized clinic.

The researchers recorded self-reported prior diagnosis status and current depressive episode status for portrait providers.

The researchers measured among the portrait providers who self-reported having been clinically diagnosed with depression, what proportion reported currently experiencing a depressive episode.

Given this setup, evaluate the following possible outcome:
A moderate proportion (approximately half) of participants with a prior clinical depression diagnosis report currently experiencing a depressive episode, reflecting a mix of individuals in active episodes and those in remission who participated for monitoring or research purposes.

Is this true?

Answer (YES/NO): NO